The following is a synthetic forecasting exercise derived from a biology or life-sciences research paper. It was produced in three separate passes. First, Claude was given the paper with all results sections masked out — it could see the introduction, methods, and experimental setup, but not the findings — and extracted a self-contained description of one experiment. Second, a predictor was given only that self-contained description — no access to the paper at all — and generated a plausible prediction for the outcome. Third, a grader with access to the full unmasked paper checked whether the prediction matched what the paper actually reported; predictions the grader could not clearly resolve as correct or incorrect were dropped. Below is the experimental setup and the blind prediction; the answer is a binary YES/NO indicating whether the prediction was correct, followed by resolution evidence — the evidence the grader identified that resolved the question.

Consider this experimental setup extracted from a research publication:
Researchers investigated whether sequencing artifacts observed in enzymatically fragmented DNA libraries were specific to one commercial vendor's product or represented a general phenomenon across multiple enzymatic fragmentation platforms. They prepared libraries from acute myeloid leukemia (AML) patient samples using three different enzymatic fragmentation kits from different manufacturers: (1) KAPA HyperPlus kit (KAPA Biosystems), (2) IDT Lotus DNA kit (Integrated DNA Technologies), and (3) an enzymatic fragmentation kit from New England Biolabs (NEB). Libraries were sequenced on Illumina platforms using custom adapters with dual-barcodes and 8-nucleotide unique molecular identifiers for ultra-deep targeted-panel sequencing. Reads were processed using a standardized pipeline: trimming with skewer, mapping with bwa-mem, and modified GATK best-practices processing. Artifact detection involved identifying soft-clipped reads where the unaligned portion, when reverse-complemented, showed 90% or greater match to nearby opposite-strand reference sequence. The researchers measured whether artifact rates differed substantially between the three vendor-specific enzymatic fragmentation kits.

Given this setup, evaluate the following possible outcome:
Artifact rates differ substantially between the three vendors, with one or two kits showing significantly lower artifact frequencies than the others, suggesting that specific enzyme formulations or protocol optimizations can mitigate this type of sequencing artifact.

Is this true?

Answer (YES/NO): YES